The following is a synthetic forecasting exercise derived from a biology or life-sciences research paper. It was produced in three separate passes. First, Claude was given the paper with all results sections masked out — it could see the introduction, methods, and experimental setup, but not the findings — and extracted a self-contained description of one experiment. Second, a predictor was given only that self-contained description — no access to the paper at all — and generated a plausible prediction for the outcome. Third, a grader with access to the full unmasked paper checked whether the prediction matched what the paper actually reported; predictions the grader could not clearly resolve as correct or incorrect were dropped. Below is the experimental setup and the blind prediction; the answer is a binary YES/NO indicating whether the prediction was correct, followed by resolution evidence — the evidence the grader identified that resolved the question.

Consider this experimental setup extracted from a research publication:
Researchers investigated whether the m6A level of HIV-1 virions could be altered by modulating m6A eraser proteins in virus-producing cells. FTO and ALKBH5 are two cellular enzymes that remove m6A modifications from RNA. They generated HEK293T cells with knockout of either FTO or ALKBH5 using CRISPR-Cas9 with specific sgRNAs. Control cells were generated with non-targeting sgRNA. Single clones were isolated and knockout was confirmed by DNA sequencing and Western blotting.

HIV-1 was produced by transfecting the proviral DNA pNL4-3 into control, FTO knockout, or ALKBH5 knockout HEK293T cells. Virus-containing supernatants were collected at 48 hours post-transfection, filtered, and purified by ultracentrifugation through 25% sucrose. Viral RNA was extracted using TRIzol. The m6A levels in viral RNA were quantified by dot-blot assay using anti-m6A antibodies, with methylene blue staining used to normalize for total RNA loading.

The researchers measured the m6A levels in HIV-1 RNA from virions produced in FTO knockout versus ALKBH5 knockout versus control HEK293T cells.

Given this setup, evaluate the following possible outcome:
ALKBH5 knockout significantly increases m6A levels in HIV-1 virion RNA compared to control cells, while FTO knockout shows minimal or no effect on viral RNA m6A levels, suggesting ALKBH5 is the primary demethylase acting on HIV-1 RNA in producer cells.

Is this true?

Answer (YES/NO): NO